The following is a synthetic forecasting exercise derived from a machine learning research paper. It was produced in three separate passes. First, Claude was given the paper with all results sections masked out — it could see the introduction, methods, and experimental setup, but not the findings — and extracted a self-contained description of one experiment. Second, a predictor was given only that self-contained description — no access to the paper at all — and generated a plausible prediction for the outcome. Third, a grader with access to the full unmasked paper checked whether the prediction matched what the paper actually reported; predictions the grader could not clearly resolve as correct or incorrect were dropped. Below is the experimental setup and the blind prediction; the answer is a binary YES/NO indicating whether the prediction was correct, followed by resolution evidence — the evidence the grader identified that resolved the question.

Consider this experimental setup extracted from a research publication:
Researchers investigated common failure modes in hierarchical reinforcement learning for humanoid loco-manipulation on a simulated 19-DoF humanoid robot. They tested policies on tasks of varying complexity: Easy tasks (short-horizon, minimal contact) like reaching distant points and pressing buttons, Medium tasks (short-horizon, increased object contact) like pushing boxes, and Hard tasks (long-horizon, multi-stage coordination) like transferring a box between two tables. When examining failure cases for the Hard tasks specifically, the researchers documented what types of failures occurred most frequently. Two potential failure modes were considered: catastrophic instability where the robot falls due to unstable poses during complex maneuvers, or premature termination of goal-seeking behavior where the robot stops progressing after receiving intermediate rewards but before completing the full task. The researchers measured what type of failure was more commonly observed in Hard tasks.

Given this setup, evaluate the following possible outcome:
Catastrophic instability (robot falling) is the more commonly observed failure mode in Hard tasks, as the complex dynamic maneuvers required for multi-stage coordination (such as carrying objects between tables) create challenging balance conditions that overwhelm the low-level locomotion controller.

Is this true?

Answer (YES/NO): NO